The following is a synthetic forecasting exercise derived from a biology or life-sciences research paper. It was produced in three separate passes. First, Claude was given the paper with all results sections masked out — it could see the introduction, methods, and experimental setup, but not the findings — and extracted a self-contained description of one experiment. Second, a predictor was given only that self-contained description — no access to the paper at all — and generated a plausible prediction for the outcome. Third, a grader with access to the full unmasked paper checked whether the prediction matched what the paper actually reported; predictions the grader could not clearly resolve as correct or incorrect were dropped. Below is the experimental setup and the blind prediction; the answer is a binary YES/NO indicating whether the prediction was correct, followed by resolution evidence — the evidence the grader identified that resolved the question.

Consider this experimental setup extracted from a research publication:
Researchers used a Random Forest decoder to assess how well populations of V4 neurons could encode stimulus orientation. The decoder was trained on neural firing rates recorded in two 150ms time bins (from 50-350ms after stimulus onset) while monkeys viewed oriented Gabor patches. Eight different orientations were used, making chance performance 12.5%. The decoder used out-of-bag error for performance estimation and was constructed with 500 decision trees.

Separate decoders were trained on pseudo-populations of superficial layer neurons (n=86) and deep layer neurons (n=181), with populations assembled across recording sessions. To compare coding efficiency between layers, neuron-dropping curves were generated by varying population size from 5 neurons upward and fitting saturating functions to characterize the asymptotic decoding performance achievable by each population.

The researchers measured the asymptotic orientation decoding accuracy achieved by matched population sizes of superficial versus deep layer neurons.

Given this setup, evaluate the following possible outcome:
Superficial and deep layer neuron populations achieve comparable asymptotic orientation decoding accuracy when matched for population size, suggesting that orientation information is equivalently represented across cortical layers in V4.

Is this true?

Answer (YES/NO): NO